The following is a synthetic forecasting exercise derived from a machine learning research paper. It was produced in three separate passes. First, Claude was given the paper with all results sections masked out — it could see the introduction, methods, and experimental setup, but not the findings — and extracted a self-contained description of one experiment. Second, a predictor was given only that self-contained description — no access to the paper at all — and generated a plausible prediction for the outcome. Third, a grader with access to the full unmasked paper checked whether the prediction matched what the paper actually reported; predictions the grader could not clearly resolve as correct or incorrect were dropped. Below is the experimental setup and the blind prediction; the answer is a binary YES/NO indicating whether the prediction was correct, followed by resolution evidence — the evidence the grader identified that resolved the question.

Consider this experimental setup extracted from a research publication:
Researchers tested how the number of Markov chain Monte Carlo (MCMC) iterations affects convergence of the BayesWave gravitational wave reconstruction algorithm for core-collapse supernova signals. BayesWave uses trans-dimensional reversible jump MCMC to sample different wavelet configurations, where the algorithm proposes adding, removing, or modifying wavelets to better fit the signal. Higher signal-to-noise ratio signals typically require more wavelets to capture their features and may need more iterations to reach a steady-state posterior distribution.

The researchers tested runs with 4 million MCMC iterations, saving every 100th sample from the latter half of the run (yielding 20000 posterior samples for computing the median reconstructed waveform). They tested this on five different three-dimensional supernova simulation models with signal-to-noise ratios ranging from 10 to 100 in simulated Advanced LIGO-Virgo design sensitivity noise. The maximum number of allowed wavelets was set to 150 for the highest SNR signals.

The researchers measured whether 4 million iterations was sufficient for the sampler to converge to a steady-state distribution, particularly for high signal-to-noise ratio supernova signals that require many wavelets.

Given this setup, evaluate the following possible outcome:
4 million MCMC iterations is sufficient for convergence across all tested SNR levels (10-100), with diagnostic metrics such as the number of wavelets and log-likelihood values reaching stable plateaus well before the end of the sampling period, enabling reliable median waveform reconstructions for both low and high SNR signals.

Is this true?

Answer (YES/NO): NO